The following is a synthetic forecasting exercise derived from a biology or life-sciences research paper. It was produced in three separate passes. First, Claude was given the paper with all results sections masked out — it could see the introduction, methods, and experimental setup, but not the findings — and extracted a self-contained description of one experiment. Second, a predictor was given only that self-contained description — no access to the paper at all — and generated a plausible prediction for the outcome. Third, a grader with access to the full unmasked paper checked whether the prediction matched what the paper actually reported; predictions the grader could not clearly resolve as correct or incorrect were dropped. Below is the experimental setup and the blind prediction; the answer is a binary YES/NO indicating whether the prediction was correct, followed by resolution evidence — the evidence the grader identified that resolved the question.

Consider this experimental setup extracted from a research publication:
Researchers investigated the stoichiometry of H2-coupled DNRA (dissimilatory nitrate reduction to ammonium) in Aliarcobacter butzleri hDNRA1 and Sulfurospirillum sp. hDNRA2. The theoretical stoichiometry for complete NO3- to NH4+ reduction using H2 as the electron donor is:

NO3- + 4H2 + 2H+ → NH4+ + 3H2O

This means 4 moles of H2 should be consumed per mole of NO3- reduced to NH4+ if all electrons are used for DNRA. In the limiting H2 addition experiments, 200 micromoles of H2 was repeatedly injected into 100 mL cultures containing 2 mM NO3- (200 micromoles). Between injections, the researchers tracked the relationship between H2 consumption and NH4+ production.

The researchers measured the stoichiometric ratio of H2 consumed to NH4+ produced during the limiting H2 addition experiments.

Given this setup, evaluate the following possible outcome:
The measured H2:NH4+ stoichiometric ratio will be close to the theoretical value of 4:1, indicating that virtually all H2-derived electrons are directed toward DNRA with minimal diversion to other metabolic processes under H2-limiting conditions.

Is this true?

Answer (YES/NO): NO